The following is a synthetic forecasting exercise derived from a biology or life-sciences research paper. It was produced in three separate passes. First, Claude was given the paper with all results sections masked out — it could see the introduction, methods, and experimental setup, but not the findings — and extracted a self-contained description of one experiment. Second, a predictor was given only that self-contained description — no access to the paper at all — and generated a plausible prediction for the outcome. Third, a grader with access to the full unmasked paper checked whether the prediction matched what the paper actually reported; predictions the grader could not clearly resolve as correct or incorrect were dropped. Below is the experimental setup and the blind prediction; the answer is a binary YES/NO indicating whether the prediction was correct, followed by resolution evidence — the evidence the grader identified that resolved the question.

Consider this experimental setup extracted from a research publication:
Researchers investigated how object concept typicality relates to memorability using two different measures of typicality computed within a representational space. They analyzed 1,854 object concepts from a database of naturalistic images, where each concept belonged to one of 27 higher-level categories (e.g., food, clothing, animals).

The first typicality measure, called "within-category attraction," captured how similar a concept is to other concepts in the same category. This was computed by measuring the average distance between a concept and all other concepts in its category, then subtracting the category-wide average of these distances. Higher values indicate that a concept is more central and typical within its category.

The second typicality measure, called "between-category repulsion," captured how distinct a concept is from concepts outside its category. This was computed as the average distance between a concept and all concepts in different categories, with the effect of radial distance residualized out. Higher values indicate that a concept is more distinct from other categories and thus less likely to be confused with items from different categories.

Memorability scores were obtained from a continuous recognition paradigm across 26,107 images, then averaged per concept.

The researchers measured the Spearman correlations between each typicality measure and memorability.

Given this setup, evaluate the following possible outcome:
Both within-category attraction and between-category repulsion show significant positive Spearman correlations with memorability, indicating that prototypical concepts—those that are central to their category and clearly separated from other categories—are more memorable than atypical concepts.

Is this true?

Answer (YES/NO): YES